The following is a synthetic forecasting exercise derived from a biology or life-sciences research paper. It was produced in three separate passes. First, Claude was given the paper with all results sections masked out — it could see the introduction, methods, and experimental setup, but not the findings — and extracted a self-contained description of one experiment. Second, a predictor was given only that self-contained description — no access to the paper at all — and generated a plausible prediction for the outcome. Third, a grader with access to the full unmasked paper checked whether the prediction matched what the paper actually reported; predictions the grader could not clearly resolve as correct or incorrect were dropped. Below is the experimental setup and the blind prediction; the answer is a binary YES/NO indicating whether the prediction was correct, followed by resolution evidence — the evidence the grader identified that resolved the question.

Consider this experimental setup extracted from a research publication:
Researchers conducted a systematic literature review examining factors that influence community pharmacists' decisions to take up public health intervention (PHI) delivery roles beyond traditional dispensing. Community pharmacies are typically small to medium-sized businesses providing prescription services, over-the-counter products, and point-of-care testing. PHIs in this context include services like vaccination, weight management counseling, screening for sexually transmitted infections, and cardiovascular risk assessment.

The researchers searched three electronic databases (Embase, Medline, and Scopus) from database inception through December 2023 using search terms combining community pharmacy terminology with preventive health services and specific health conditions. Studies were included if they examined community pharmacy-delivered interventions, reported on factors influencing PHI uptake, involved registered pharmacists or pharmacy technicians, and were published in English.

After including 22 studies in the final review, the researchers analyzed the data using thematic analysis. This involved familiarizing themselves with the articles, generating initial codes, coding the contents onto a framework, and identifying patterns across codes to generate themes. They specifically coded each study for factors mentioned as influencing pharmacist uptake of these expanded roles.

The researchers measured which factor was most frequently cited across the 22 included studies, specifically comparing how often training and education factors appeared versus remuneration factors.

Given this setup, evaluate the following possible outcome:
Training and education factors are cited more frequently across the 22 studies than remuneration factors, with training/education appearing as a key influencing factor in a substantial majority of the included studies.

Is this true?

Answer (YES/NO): YES